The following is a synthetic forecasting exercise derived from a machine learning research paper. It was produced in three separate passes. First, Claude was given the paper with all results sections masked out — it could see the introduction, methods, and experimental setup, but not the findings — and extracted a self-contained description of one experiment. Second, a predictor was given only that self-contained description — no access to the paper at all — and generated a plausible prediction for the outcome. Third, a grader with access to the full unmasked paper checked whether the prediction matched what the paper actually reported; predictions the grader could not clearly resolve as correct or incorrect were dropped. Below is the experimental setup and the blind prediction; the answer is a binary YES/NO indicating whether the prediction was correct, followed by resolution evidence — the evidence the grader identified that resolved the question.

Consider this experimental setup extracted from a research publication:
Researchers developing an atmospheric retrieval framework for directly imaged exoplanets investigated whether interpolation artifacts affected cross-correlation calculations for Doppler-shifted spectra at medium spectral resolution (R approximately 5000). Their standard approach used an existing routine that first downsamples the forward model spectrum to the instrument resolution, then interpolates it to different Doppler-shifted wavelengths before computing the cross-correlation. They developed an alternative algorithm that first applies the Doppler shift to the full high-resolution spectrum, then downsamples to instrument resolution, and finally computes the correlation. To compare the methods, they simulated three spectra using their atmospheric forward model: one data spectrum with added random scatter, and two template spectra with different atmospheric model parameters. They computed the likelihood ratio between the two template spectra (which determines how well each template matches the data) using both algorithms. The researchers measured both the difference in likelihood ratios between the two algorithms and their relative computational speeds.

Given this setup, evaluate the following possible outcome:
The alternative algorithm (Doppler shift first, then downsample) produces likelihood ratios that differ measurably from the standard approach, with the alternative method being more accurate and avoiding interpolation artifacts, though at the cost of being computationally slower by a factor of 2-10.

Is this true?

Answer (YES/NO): NO